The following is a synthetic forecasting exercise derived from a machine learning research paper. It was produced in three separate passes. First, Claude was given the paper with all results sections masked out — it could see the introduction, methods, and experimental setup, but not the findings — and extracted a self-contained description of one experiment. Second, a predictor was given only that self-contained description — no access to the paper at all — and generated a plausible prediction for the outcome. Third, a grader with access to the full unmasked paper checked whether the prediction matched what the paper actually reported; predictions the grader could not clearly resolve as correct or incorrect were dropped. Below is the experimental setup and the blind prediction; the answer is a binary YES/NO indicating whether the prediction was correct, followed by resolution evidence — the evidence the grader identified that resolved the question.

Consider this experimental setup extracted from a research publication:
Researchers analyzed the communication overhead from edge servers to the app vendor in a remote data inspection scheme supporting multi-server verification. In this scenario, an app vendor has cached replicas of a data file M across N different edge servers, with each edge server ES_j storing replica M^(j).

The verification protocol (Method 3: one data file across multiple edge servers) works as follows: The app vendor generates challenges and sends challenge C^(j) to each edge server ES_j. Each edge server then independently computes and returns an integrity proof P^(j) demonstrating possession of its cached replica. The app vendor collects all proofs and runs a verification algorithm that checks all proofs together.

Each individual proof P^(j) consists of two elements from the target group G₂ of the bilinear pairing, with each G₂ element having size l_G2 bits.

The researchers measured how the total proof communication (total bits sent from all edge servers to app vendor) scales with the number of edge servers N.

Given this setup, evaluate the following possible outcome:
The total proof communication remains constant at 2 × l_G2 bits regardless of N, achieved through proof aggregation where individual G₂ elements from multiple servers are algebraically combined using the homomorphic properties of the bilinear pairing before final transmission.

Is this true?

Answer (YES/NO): NO